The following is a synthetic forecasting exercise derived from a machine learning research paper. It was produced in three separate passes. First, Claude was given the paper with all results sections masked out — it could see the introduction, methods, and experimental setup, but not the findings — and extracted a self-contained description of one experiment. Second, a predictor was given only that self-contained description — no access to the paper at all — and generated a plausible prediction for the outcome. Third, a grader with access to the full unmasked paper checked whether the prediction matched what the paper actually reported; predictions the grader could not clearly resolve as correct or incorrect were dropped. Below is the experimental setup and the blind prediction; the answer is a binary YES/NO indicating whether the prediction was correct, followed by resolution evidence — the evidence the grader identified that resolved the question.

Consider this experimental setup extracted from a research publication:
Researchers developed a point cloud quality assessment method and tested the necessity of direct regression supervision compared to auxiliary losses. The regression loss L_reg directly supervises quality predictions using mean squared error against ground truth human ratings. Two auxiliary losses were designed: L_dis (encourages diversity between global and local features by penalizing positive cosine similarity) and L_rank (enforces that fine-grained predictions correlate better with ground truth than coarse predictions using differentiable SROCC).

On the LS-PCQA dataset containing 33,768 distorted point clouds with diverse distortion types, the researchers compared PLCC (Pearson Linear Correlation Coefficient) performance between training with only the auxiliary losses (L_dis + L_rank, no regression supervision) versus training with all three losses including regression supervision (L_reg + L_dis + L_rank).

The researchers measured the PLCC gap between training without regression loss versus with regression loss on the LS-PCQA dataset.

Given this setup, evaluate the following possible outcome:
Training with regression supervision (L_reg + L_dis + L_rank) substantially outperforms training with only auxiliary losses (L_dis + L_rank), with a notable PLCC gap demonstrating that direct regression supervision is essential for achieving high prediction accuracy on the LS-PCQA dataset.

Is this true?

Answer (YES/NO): YES